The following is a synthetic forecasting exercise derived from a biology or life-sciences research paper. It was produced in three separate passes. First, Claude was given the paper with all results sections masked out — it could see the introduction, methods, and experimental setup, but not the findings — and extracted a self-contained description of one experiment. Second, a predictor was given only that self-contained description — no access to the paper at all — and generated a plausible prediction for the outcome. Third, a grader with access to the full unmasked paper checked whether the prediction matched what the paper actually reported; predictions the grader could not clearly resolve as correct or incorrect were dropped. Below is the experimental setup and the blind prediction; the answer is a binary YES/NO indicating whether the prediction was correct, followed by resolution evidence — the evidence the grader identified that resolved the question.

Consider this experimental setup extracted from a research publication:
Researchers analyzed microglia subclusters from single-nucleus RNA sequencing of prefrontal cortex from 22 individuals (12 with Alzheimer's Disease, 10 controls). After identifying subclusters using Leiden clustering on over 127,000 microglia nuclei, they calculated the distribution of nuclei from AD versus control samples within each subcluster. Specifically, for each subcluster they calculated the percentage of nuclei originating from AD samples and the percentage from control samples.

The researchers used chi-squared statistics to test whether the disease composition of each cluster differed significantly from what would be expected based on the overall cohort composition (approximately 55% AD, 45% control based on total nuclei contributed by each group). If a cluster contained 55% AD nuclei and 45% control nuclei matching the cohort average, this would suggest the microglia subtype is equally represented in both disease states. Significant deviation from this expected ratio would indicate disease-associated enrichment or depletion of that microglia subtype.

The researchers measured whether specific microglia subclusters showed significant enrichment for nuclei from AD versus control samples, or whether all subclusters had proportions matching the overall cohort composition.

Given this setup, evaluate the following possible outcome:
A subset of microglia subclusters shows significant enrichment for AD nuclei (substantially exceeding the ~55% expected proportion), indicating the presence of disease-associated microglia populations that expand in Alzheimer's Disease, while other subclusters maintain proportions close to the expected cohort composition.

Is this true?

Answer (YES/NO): NO